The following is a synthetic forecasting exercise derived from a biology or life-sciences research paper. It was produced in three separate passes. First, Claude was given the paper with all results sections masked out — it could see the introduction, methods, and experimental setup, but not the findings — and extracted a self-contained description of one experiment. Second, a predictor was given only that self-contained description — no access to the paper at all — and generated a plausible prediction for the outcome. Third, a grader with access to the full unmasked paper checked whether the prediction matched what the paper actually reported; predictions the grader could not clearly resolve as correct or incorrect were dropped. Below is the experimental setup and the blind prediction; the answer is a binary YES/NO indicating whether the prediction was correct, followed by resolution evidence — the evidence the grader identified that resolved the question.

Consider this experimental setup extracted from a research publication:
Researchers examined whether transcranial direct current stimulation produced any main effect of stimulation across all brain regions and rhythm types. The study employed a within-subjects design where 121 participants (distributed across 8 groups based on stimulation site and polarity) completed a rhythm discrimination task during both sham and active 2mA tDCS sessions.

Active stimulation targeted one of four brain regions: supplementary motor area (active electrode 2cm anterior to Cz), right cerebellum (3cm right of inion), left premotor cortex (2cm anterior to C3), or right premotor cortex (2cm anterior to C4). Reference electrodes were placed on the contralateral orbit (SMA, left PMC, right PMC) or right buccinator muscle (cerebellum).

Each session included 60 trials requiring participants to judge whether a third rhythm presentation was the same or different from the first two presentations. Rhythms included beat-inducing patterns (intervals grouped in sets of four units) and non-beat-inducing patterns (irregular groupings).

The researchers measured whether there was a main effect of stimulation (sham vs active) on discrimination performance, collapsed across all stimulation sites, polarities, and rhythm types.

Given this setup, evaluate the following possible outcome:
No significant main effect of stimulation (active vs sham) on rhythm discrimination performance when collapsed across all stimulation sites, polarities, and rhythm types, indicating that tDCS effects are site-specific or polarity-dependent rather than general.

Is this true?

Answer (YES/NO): YES